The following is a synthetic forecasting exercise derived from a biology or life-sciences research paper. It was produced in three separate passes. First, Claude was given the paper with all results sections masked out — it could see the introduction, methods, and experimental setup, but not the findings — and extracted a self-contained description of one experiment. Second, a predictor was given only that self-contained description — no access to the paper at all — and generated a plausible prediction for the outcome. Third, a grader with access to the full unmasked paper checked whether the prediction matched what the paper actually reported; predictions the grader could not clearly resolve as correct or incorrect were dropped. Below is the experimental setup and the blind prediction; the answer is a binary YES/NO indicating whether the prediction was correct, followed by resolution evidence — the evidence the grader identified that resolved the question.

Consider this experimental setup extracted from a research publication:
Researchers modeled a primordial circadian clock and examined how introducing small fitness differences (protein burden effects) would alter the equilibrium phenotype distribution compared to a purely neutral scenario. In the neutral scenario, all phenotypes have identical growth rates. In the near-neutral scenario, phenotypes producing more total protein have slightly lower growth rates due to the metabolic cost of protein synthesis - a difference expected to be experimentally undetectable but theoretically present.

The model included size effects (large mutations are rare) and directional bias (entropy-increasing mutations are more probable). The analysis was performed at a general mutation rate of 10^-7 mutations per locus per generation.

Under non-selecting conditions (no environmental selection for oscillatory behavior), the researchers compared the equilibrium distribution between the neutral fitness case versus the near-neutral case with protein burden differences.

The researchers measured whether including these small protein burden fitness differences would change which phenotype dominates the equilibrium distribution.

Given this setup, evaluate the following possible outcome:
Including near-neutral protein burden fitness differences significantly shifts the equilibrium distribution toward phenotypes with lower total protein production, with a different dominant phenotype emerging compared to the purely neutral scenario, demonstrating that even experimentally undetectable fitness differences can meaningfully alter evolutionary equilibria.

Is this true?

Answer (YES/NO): YES